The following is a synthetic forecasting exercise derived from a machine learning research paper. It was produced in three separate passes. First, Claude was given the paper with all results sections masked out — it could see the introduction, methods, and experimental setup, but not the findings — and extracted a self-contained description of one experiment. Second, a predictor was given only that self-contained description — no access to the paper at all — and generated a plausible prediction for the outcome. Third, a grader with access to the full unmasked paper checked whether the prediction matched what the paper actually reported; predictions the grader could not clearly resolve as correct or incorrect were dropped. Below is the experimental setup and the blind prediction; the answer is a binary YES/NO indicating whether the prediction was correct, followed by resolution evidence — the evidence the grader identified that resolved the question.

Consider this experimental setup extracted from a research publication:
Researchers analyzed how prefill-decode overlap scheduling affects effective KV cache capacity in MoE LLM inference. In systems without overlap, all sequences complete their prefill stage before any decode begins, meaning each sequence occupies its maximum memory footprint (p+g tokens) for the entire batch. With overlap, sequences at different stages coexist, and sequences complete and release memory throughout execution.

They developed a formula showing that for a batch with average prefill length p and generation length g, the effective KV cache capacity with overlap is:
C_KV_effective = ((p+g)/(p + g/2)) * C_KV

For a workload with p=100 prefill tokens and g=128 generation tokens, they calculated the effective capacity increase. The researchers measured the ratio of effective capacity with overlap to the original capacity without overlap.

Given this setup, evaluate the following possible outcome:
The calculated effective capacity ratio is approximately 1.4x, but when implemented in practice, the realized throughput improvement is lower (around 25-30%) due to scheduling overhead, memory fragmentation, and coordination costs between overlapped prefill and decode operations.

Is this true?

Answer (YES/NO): NO